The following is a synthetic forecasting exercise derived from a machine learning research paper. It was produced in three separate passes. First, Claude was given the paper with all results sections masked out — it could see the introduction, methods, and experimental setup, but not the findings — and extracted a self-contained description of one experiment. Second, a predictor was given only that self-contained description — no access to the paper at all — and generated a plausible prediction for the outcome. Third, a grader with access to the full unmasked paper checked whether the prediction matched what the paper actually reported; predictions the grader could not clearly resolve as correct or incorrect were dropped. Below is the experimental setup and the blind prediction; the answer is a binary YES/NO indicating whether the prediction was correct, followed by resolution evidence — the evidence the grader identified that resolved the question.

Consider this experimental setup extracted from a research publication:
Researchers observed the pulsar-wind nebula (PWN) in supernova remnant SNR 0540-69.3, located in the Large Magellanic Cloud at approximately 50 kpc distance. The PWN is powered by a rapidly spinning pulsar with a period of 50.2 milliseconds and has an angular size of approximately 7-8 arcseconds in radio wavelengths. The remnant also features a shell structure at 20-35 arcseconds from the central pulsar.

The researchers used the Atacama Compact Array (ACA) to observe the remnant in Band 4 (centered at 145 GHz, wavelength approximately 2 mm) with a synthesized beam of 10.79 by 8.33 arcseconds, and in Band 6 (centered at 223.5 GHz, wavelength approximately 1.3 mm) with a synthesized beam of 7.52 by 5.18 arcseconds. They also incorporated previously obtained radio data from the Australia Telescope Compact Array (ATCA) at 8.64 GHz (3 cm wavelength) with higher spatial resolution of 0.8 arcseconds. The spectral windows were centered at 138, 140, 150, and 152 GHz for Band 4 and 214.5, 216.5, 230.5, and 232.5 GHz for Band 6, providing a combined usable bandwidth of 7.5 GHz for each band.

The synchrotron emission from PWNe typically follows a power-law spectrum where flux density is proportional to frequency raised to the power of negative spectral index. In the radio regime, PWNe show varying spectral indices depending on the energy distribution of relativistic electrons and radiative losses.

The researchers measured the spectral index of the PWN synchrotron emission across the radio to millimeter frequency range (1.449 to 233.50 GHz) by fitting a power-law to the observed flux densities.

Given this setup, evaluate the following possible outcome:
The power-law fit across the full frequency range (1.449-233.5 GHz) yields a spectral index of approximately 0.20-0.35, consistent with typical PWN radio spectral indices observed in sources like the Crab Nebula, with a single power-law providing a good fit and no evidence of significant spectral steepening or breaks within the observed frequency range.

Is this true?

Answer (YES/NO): NO